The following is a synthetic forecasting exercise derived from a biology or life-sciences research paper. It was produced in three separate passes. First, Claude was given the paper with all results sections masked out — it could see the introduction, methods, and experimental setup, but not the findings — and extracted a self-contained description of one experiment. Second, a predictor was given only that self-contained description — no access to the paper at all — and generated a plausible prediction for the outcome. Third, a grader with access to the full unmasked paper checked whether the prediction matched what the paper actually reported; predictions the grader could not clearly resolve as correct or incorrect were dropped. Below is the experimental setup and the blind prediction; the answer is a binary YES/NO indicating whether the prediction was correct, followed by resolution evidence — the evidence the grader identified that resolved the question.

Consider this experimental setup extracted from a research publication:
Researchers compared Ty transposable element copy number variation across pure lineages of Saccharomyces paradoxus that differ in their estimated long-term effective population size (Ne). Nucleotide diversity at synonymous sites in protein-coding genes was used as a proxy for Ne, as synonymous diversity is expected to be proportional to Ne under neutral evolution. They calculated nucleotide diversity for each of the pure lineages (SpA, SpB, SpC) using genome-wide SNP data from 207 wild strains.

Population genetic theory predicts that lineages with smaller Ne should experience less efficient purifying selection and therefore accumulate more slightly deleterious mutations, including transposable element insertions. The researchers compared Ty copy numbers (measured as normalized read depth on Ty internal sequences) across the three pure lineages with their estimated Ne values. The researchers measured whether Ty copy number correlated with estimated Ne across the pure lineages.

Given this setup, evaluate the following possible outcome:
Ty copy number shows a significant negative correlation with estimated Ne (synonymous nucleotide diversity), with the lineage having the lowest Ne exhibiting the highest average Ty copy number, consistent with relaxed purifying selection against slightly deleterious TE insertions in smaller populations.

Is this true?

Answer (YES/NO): NO